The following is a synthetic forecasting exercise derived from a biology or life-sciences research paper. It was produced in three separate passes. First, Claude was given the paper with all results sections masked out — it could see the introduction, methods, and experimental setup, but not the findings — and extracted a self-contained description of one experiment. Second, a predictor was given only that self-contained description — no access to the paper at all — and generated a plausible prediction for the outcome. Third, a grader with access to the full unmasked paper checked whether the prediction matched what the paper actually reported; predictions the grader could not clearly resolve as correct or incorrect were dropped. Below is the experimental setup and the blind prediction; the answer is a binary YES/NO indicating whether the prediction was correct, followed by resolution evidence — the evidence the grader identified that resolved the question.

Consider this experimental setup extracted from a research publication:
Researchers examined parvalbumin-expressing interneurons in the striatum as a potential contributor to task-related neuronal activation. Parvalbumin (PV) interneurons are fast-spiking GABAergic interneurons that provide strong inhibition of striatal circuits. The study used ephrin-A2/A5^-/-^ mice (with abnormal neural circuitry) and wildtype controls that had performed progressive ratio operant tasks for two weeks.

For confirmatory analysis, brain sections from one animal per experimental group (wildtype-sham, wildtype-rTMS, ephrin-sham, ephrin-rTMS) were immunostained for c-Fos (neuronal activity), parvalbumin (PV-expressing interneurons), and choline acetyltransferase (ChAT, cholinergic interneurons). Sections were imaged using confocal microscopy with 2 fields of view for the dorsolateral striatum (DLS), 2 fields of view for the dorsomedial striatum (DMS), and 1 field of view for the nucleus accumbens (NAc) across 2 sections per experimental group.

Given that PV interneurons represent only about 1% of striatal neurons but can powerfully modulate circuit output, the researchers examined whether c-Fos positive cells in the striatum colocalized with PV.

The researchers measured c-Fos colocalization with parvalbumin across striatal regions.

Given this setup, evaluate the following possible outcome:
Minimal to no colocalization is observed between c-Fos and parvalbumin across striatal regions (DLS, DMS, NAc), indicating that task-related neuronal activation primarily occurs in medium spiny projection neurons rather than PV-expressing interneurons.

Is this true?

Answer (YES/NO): NO